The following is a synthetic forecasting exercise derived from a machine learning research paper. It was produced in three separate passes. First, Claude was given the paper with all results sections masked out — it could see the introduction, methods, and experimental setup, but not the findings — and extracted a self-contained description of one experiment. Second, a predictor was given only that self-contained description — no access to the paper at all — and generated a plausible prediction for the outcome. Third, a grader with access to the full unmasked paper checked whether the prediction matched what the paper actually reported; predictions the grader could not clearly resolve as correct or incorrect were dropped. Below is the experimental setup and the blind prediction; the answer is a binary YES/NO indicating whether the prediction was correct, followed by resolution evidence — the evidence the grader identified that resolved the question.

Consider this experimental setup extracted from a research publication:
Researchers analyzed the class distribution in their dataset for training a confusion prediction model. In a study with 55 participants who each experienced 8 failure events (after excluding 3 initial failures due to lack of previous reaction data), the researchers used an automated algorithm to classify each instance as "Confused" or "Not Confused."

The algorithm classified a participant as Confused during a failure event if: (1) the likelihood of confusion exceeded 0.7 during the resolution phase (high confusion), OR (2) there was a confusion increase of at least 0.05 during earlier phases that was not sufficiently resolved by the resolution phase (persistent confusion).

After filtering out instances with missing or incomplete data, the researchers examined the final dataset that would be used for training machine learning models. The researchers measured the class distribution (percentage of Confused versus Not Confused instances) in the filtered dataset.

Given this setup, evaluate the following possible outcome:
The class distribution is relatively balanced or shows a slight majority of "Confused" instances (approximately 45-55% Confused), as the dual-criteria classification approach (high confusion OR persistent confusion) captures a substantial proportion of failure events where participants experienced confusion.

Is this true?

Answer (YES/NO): NO